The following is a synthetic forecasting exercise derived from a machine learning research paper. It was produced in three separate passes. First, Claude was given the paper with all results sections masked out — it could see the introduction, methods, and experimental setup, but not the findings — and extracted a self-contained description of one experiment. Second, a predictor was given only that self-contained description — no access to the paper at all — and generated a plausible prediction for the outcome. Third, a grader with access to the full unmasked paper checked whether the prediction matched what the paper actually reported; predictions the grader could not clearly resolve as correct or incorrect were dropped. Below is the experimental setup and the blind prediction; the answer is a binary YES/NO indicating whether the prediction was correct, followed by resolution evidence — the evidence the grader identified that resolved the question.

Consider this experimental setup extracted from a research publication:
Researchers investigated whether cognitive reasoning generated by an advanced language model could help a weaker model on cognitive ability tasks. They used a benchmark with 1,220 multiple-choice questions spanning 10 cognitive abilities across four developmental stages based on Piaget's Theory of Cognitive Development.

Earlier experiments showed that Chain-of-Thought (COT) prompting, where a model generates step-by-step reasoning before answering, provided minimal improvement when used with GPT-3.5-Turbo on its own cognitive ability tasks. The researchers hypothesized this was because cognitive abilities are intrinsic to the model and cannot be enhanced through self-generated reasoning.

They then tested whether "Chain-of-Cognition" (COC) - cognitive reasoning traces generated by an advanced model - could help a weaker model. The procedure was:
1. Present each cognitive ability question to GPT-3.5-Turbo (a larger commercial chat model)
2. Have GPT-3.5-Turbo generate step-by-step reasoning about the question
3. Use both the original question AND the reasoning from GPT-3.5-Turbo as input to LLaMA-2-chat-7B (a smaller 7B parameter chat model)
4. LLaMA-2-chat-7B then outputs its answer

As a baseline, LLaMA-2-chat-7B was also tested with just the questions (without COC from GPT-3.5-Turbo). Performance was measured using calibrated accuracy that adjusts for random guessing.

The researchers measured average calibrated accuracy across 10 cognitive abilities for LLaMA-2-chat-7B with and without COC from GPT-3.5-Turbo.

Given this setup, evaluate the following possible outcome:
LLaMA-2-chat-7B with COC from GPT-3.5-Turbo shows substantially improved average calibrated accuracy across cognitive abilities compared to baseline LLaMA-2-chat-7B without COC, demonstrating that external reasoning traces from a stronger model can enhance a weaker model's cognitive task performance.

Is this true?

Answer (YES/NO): YES